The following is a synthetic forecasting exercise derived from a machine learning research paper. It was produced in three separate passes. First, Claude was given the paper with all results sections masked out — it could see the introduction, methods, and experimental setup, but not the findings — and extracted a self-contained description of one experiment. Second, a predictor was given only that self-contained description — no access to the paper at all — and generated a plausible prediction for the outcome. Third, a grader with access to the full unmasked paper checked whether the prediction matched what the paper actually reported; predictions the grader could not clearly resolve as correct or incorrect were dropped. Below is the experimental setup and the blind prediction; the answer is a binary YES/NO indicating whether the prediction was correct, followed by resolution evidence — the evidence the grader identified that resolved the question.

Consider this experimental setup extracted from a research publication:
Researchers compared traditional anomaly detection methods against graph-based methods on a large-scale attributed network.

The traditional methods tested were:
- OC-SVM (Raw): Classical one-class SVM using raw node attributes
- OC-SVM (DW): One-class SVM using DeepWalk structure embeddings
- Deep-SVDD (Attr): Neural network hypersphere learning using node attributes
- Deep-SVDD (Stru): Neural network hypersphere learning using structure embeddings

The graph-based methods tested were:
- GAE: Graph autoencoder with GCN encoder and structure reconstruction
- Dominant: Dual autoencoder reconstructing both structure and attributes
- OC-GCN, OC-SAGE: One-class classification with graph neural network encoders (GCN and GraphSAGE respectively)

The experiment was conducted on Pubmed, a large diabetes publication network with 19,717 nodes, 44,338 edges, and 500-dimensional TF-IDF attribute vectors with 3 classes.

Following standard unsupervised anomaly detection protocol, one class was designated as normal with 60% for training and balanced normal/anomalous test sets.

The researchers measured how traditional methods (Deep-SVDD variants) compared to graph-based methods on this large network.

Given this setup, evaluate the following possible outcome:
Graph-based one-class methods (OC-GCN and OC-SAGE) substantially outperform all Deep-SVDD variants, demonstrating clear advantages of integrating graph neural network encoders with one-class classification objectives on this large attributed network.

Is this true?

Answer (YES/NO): NO